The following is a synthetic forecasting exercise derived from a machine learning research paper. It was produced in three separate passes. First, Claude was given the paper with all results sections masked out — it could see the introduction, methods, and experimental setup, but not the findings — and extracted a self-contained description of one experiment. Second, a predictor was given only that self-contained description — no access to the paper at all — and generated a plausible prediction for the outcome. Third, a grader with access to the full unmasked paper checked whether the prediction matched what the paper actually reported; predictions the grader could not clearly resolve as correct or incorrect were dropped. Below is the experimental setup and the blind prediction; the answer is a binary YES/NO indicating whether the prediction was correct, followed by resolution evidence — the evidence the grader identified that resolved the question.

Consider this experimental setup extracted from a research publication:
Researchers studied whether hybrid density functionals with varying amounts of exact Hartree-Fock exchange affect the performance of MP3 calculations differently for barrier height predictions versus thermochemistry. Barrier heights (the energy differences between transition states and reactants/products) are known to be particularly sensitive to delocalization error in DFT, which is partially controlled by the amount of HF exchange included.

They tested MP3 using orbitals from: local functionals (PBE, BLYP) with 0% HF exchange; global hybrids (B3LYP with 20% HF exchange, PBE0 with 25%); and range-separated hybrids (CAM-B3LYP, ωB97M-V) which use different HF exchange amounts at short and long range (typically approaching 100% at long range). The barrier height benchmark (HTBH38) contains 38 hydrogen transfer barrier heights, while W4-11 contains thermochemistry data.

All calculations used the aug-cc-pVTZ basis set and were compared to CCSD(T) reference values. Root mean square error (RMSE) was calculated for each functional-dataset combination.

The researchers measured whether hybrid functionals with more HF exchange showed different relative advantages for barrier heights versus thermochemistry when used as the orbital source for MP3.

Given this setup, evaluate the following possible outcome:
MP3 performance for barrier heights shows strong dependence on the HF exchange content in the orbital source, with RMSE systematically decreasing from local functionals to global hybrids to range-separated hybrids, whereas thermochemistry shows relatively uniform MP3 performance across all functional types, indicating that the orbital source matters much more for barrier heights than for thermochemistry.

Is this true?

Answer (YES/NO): NO